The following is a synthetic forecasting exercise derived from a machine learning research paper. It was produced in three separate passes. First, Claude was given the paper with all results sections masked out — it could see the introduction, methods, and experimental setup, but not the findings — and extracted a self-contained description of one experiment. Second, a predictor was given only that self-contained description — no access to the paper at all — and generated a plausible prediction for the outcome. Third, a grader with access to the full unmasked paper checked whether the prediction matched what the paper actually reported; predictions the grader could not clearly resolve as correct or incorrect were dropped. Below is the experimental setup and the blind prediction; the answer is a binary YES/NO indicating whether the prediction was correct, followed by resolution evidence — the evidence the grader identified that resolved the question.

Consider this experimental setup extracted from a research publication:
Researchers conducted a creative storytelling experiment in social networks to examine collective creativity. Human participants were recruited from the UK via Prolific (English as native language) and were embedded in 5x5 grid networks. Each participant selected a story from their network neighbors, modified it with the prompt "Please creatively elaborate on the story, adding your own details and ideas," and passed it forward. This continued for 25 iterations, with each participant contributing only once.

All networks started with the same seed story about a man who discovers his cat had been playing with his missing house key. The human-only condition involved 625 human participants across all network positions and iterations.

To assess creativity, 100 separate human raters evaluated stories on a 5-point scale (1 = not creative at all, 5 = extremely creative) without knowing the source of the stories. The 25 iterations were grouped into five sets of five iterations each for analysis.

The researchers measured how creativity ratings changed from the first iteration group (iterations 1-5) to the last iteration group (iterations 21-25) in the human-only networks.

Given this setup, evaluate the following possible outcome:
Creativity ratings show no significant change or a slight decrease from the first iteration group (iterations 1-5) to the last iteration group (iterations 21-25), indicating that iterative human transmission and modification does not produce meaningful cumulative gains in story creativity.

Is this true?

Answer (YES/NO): YES